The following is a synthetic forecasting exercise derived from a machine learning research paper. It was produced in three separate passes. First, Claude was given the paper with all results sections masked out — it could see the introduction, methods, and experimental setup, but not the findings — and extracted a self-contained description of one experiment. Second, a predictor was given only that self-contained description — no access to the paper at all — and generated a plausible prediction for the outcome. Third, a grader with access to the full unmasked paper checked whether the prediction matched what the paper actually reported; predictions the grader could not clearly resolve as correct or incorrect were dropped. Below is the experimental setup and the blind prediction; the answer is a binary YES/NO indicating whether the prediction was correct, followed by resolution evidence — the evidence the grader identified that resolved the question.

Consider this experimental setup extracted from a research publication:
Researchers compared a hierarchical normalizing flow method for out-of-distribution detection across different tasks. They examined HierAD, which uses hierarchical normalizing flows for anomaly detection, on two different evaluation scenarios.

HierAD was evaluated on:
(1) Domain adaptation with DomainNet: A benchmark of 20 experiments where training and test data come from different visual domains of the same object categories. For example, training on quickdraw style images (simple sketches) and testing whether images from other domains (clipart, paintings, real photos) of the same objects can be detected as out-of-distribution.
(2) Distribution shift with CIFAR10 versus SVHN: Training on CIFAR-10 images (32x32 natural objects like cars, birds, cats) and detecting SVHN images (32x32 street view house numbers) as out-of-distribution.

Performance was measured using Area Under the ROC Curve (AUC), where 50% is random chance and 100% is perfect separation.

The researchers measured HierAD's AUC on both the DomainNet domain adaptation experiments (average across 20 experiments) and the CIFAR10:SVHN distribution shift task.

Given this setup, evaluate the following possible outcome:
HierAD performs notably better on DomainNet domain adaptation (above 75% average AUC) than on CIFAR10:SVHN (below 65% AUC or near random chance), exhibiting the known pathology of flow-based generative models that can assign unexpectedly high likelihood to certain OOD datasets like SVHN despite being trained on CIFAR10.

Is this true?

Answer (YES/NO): NO